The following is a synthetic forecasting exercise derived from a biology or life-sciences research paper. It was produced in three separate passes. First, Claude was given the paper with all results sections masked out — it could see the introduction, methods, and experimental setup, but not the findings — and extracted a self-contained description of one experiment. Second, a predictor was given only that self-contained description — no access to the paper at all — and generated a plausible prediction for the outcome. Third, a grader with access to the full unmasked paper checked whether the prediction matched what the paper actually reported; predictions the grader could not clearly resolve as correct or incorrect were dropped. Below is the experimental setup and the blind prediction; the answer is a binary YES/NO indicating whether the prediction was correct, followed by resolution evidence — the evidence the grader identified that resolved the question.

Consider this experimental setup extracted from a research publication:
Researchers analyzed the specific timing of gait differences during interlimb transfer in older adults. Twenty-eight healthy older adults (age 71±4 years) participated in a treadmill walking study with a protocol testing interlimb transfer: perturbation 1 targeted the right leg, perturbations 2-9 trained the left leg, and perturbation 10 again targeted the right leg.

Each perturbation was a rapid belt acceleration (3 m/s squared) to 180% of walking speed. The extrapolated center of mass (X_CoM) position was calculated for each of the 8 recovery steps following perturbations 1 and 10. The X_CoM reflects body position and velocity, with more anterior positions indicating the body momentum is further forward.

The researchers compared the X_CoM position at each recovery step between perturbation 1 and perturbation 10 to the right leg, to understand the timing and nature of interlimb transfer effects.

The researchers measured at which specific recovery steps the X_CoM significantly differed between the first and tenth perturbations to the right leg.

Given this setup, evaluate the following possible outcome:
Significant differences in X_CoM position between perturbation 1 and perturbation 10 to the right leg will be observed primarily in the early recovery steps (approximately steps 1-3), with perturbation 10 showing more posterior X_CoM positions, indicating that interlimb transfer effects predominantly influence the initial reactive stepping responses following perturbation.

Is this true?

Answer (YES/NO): NO